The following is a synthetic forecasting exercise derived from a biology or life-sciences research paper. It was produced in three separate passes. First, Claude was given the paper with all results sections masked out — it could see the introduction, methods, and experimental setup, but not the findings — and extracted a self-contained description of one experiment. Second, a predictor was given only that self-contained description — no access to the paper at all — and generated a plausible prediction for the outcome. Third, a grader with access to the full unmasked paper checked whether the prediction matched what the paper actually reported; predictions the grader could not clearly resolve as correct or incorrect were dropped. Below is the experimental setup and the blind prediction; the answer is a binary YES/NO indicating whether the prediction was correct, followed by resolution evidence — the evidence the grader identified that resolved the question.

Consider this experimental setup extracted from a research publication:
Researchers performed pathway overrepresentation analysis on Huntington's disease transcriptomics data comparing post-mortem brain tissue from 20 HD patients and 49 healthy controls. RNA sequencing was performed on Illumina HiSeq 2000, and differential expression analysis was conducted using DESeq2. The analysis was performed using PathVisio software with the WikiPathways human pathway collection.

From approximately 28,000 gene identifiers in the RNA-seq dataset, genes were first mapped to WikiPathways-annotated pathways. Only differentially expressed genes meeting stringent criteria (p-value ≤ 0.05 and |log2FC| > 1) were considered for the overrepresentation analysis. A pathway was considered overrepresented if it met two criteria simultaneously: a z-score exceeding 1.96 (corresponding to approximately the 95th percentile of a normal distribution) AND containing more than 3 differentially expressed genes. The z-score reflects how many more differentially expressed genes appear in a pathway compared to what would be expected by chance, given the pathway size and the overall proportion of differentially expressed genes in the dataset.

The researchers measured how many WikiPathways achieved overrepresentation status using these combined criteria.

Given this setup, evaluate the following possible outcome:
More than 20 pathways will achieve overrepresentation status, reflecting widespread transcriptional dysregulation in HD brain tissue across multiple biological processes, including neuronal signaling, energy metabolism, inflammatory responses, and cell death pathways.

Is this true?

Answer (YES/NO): YES